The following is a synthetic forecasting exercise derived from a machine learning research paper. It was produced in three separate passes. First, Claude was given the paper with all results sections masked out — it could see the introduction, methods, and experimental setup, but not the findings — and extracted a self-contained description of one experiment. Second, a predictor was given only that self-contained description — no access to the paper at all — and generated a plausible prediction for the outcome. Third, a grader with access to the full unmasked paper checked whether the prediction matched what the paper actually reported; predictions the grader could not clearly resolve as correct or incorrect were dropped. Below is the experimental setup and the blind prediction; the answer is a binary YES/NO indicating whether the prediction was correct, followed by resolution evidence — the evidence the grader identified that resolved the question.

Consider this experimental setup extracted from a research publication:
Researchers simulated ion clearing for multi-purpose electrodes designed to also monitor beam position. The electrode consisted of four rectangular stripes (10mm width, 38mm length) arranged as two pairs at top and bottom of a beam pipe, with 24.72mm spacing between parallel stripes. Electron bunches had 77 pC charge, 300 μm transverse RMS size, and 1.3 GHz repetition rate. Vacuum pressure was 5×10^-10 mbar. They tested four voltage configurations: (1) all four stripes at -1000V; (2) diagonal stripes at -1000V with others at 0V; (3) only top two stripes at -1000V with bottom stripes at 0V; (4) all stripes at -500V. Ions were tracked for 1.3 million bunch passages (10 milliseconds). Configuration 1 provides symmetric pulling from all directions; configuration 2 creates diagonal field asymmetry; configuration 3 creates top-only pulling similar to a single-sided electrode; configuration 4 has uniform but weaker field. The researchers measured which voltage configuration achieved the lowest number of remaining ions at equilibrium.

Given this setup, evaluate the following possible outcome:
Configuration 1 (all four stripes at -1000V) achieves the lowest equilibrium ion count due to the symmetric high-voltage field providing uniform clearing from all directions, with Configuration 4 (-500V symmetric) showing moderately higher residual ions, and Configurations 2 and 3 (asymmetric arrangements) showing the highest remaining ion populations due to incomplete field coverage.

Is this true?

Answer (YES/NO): NO